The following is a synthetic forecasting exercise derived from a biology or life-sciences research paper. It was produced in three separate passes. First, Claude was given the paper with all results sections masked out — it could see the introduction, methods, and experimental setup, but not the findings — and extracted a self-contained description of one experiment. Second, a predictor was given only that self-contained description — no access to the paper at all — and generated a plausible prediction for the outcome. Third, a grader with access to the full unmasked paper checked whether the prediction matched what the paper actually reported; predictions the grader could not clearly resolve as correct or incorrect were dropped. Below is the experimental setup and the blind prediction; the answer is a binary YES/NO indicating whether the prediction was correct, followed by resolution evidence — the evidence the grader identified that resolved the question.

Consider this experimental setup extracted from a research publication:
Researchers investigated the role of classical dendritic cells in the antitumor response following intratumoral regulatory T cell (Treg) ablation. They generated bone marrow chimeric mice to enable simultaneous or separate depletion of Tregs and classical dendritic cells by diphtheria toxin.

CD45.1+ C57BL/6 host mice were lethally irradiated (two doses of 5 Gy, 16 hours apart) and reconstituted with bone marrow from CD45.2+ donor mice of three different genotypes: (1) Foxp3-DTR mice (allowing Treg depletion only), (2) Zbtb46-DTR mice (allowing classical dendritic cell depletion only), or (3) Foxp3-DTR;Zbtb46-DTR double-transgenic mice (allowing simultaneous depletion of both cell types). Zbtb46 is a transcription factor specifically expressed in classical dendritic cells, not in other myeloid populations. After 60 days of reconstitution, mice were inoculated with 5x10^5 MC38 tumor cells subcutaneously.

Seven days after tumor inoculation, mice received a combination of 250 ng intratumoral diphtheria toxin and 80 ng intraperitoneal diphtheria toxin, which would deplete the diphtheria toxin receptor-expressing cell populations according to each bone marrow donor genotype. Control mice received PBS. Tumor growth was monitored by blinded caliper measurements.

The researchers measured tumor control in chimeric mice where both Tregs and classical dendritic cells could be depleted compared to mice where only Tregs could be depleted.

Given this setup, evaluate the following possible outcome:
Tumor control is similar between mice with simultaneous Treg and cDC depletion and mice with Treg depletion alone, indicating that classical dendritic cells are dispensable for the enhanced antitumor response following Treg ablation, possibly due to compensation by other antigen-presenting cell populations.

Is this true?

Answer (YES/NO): NO